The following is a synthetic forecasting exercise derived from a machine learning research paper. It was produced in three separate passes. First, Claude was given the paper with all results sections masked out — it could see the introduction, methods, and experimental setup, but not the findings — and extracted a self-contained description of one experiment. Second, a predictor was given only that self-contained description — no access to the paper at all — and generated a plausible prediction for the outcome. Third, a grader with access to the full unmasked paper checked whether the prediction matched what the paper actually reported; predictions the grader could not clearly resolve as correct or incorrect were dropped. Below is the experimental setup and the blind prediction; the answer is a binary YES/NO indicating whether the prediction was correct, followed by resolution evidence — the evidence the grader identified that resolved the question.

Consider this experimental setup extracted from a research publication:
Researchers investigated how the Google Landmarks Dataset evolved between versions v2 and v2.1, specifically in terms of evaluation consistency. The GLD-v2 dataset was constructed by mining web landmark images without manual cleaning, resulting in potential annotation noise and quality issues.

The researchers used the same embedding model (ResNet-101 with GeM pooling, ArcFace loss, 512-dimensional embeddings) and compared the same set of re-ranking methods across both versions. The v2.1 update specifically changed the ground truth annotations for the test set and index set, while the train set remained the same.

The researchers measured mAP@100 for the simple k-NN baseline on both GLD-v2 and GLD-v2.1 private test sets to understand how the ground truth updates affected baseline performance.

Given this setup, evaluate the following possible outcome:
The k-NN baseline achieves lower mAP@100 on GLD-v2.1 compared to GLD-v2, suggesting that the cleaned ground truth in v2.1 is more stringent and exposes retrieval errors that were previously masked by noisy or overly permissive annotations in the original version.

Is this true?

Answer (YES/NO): YES